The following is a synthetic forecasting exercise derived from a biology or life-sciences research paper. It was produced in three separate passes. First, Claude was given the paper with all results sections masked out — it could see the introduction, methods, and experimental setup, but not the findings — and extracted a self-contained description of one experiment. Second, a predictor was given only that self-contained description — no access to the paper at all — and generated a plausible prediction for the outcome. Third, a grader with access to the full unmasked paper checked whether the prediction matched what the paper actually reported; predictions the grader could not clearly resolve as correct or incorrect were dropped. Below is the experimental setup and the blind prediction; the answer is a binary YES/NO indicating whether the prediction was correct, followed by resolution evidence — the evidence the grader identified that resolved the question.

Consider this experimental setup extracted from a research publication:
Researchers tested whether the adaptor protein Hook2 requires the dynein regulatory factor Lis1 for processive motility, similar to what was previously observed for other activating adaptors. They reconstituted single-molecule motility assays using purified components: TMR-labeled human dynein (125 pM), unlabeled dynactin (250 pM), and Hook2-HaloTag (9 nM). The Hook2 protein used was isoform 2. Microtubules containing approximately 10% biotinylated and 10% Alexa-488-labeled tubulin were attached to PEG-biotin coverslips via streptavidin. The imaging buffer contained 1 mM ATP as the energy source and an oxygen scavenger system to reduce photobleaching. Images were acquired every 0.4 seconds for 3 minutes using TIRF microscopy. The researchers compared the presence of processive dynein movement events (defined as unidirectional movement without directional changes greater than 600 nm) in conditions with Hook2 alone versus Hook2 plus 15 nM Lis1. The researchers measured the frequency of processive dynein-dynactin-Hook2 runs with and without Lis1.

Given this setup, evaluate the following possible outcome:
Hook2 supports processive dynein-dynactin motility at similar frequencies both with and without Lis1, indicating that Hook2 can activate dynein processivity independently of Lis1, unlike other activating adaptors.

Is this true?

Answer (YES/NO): NO